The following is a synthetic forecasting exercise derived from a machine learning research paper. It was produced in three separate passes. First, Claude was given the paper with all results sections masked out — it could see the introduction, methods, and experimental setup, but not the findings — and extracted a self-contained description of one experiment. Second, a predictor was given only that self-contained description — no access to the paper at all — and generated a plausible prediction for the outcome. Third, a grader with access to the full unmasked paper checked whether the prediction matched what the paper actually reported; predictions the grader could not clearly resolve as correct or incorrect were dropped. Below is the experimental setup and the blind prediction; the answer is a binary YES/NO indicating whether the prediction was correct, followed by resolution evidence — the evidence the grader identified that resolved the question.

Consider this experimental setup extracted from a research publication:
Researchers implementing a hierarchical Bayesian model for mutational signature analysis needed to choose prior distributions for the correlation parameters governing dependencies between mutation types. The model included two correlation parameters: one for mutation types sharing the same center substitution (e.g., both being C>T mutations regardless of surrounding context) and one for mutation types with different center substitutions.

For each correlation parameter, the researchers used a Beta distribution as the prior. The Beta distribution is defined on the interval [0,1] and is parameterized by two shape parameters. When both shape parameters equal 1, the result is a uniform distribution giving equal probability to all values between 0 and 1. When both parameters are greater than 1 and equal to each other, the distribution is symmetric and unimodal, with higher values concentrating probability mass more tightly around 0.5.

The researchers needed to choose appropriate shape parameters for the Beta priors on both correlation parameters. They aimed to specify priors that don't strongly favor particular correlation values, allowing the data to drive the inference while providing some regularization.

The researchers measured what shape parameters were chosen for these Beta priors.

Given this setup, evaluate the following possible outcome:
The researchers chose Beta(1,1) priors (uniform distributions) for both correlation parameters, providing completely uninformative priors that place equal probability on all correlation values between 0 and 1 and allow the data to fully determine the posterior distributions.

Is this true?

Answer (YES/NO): NO